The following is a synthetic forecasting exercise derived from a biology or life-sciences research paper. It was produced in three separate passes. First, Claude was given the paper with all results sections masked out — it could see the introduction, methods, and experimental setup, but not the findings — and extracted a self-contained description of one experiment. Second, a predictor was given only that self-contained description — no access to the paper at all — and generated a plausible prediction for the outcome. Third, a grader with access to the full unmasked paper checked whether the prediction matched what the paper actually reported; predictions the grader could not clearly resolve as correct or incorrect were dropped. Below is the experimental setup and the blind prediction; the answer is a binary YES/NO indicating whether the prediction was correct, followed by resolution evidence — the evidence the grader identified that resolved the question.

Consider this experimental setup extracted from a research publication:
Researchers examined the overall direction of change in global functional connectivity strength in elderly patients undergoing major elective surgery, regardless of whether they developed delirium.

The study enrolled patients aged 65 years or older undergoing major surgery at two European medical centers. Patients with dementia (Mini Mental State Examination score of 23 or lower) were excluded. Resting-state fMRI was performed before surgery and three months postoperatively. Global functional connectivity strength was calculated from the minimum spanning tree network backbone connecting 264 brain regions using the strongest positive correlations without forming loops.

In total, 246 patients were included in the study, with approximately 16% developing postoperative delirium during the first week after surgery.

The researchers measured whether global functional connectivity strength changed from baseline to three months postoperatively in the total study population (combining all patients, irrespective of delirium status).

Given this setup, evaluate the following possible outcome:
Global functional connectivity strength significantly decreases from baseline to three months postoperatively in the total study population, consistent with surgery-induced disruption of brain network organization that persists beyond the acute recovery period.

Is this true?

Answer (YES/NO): NO